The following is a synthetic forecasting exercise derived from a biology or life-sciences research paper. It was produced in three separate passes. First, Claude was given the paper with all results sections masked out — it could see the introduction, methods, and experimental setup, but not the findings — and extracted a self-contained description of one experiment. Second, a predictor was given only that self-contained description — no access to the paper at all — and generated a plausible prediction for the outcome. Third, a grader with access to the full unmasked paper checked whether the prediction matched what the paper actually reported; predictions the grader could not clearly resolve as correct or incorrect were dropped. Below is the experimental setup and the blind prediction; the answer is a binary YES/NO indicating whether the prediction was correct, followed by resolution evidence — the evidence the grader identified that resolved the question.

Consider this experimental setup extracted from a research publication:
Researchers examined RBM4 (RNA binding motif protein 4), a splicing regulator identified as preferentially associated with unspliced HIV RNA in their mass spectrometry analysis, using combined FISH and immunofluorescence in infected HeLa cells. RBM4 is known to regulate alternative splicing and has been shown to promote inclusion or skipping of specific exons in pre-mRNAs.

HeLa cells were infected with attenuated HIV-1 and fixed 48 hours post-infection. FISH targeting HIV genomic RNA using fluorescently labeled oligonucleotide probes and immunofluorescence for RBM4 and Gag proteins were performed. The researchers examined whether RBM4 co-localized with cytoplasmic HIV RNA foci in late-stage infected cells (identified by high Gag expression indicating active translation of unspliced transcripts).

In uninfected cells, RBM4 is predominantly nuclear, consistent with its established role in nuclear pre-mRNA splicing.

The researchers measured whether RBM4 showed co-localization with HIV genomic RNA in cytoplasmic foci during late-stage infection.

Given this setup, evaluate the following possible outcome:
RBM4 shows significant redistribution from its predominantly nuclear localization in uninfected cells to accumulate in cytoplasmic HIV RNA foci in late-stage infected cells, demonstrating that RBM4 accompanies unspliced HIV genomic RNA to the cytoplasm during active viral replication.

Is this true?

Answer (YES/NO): YES